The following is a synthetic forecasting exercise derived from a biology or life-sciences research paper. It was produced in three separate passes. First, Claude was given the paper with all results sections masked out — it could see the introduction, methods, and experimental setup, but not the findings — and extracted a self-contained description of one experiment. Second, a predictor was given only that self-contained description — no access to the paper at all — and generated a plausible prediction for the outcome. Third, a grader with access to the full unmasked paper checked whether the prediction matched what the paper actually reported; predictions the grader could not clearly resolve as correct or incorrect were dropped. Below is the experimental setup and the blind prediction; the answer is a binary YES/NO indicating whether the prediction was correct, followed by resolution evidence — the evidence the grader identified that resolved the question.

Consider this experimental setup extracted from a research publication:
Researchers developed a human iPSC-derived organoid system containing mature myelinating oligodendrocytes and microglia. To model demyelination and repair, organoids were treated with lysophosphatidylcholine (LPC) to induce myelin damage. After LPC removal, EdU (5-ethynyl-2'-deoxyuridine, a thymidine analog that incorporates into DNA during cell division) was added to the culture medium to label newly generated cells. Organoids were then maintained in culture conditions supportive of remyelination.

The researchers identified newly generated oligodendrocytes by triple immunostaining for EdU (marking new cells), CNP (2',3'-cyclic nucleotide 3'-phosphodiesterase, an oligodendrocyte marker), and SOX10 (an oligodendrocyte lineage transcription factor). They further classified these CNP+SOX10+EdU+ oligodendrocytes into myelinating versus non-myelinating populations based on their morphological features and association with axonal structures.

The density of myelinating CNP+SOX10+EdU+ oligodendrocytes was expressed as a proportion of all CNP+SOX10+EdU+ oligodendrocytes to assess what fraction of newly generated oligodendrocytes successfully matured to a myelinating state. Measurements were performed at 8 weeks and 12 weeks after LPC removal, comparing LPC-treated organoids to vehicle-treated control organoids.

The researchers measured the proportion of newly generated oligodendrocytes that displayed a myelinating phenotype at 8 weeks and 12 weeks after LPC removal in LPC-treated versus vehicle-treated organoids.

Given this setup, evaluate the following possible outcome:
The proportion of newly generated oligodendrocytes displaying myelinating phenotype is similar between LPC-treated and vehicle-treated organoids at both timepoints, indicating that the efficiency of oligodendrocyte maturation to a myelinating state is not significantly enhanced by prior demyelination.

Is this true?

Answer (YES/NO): NO